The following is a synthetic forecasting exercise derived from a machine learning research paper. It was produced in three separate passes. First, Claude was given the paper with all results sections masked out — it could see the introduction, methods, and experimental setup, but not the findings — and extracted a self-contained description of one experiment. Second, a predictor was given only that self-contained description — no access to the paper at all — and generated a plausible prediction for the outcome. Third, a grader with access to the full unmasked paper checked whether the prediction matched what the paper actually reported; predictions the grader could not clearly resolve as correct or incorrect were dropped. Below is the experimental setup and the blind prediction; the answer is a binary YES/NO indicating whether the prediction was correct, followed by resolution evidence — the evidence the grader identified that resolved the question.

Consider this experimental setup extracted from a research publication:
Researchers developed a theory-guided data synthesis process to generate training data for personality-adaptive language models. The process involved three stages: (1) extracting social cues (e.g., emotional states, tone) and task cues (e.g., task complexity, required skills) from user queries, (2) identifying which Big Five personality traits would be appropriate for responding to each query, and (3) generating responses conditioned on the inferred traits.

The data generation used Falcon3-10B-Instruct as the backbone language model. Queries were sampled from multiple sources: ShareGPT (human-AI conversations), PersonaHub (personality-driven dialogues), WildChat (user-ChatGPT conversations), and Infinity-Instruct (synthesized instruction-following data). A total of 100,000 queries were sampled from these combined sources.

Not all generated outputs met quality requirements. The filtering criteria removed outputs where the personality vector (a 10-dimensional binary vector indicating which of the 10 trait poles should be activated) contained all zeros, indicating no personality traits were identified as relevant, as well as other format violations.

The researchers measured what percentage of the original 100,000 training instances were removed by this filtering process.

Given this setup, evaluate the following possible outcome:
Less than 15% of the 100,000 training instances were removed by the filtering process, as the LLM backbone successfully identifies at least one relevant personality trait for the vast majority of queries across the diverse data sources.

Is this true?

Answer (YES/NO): YES